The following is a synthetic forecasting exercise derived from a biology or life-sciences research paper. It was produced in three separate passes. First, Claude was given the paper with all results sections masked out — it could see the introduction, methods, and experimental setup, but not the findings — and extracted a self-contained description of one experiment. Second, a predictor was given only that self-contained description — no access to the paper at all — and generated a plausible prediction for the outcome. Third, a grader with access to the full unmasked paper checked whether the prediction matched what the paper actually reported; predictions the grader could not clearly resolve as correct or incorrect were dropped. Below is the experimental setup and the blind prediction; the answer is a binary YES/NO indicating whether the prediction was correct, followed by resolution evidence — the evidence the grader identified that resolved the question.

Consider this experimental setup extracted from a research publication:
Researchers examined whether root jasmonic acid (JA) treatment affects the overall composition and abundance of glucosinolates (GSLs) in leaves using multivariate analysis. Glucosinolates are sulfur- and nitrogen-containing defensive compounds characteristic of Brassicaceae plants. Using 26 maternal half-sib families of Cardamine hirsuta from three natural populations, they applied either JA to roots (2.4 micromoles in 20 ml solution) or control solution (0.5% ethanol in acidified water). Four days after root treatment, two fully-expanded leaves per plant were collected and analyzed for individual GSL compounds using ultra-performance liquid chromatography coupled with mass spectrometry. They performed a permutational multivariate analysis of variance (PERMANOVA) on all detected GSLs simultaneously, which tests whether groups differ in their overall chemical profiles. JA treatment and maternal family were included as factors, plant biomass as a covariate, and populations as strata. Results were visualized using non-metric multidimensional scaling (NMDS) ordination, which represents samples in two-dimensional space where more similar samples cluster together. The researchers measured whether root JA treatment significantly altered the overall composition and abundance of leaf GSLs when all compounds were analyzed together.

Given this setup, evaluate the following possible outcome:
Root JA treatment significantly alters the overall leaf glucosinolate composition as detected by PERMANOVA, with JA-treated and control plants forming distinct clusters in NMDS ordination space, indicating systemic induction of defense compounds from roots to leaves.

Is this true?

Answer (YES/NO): NO